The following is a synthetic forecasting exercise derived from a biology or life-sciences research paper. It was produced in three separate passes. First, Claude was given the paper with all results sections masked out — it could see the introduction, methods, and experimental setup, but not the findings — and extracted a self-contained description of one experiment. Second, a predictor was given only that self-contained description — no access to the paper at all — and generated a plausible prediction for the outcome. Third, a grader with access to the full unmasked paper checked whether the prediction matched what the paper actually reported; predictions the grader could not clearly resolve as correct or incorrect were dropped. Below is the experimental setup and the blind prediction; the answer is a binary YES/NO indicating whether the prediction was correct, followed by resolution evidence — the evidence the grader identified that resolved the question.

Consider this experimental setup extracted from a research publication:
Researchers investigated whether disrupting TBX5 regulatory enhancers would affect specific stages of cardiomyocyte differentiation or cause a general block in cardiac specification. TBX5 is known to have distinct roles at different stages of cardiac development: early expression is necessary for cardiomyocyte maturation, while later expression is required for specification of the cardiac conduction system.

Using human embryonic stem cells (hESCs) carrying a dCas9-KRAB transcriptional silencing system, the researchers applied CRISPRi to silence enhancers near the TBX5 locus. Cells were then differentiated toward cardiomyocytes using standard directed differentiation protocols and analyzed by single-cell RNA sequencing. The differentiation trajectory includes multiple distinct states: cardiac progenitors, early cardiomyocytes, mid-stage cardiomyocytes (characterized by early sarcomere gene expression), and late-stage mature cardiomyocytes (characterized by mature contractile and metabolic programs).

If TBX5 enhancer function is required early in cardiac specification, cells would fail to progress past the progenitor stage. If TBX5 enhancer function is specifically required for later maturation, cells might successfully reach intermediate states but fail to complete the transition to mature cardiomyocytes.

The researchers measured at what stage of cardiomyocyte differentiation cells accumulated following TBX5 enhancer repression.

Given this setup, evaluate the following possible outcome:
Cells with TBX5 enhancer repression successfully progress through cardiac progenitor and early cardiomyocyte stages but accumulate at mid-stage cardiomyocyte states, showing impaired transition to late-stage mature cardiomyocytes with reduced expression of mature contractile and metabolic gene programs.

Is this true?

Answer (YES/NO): YES